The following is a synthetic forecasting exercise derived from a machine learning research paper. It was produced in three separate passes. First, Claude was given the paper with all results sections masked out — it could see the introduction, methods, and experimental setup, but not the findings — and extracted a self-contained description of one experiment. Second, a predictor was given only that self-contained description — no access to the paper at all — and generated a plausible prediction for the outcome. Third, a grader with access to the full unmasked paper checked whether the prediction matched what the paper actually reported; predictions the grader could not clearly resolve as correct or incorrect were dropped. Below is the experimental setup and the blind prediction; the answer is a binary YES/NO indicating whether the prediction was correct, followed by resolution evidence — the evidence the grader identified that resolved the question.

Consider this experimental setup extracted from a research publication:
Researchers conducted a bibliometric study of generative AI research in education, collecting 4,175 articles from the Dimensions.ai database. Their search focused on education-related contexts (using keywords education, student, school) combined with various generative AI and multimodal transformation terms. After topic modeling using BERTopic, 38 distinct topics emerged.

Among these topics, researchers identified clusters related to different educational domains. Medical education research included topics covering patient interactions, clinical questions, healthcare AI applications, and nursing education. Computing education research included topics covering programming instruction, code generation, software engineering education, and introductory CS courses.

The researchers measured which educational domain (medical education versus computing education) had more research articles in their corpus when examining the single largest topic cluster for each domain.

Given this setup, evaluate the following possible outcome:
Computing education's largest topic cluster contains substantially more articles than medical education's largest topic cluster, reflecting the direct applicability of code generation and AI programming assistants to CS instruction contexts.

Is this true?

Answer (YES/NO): NO